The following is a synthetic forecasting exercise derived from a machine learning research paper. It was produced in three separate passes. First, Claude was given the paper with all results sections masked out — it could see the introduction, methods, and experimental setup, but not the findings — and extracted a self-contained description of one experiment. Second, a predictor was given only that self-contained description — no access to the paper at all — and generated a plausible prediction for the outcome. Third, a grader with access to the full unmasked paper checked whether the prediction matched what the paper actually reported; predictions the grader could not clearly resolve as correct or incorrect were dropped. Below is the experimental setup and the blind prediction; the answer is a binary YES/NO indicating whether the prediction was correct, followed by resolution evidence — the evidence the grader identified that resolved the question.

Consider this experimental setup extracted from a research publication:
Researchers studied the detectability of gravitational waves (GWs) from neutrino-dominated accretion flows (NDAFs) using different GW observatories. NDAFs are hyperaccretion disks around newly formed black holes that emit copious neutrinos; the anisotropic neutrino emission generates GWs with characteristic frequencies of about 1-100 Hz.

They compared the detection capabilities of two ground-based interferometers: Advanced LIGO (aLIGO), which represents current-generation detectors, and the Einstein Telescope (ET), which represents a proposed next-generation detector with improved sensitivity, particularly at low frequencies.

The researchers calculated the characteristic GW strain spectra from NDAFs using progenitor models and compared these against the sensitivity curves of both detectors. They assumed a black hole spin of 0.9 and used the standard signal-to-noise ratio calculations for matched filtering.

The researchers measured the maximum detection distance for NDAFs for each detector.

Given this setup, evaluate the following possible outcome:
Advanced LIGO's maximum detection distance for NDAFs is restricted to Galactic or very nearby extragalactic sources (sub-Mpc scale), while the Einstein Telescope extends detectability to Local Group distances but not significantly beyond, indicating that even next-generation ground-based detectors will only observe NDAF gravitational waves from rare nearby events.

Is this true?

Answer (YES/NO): NO